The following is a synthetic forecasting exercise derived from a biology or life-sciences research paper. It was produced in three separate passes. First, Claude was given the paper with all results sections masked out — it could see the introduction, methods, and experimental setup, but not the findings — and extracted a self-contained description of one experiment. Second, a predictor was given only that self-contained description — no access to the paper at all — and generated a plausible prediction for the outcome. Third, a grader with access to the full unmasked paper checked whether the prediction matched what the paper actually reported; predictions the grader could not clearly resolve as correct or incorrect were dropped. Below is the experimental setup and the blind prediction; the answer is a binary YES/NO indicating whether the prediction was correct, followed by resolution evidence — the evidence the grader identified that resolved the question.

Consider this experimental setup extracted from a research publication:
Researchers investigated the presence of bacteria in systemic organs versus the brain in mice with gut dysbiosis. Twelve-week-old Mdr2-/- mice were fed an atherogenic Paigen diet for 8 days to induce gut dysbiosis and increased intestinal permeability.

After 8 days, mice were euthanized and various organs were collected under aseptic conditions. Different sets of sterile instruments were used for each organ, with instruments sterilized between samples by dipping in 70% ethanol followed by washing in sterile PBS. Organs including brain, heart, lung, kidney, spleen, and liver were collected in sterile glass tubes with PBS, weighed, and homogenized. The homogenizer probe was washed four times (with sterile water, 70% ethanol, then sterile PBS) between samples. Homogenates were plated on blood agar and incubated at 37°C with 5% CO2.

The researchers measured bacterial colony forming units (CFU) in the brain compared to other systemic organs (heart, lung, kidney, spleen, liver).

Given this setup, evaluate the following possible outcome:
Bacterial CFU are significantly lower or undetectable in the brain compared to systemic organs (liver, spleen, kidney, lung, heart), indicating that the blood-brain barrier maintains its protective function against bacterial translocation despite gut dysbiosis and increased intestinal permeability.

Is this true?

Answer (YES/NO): NO